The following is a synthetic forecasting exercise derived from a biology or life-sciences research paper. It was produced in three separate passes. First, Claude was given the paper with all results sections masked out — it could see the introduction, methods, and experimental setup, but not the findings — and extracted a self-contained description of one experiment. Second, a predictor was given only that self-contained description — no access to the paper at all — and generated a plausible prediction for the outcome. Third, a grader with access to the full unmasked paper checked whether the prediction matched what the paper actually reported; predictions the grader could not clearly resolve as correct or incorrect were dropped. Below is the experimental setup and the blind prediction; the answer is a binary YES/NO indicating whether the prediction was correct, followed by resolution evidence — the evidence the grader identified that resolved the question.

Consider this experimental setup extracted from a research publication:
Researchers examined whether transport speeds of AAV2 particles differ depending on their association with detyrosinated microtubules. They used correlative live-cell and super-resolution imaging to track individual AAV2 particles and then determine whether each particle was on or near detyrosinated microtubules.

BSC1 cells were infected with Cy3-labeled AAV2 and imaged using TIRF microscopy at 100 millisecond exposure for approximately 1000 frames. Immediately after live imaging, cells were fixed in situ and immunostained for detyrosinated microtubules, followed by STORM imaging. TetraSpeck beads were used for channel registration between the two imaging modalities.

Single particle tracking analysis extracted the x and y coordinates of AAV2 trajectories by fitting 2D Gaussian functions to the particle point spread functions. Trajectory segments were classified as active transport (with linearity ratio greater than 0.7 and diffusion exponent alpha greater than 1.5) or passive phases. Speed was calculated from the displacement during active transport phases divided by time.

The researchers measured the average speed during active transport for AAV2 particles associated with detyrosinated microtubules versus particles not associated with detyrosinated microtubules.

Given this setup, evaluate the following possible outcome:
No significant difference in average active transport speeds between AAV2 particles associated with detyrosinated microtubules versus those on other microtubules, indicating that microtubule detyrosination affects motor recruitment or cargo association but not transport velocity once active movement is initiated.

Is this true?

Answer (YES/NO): NO